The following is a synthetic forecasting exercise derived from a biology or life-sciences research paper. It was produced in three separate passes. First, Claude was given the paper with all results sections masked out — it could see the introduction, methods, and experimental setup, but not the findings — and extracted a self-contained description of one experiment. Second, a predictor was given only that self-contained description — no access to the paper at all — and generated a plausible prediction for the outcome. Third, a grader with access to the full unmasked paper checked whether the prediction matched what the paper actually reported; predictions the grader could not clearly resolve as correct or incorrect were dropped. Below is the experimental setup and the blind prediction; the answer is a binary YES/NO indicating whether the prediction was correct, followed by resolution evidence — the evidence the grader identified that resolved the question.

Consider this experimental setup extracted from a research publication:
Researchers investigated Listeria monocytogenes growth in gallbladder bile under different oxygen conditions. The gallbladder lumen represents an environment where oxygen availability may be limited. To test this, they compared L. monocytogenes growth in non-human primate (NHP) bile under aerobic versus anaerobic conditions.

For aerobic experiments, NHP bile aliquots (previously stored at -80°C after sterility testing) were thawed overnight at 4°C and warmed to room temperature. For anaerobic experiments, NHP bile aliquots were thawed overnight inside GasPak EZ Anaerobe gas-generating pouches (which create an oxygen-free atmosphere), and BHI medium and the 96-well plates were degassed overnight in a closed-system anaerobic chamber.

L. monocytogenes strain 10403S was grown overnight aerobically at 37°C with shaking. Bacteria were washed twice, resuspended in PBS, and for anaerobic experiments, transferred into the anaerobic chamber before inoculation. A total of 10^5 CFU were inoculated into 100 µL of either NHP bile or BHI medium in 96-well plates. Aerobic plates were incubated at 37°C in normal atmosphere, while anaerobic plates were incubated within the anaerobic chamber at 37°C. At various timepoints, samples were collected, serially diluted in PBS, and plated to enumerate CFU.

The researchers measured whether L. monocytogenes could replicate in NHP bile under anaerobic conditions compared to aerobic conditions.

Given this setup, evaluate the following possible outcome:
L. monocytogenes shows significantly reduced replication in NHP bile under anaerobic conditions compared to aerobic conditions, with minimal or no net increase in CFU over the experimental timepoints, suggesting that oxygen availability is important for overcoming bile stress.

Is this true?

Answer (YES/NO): NO